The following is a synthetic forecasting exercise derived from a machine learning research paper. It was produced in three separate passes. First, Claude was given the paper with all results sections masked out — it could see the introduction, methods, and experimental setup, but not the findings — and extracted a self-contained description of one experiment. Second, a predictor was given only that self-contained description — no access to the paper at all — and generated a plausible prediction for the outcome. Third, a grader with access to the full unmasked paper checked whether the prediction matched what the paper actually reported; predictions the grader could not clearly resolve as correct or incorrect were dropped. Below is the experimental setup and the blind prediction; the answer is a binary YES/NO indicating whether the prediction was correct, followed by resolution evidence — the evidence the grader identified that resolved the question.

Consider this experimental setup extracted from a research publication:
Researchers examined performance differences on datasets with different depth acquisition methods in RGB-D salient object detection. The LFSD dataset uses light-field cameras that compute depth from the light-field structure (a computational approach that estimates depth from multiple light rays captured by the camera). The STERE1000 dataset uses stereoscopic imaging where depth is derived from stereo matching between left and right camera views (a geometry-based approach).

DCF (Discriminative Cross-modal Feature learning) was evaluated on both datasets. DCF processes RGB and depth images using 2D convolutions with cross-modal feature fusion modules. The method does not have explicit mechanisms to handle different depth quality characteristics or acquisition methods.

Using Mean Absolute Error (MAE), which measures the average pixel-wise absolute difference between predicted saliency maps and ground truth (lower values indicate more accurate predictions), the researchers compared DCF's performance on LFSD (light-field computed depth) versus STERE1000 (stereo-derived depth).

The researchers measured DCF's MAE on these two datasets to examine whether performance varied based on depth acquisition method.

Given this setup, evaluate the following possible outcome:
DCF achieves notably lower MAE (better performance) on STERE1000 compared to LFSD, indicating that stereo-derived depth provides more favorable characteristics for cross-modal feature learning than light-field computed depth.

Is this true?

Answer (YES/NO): YES